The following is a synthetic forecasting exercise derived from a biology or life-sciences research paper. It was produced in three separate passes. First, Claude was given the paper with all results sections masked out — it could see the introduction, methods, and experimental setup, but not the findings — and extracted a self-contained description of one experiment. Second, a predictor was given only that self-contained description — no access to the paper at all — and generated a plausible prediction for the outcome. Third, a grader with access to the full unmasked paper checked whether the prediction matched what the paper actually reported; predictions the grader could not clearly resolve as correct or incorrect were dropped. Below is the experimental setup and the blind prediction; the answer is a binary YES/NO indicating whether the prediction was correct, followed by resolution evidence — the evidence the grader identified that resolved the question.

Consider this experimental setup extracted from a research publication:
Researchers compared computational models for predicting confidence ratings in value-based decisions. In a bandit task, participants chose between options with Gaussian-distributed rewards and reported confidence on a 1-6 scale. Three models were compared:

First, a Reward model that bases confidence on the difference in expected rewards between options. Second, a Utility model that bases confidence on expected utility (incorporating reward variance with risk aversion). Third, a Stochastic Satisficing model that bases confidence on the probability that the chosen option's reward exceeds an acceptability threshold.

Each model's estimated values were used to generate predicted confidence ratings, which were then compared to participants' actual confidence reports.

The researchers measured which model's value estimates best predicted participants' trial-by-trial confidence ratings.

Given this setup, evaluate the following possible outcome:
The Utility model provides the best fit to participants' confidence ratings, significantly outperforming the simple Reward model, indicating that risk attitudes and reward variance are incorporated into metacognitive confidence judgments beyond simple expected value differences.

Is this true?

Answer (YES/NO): NO